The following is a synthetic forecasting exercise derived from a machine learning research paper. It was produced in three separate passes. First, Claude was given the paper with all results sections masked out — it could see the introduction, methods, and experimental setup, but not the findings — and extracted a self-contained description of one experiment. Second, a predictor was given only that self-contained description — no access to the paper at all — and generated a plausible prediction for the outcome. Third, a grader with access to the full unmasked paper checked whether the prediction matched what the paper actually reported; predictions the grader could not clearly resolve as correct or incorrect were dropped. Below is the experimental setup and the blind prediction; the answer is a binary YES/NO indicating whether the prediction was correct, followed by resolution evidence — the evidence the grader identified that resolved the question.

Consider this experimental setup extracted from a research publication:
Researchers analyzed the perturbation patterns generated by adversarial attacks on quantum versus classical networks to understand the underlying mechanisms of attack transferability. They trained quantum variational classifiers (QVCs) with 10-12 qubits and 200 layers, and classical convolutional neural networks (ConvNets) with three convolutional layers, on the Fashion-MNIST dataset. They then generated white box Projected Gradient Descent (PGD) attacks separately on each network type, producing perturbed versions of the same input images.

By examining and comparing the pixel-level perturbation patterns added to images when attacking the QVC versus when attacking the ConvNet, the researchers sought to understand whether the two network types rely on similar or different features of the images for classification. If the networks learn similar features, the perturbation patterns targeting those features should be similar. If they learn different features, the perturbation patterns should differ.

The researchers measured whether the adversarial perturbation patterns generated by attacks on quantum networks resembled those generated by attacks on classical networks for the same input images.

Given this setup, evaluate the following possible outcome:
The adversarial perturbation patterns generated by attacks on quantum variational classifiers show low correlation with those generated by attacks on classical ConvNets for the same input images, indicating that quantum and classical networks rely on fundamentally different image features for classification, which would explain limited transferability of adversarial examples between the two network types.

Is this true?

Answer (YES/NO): NO